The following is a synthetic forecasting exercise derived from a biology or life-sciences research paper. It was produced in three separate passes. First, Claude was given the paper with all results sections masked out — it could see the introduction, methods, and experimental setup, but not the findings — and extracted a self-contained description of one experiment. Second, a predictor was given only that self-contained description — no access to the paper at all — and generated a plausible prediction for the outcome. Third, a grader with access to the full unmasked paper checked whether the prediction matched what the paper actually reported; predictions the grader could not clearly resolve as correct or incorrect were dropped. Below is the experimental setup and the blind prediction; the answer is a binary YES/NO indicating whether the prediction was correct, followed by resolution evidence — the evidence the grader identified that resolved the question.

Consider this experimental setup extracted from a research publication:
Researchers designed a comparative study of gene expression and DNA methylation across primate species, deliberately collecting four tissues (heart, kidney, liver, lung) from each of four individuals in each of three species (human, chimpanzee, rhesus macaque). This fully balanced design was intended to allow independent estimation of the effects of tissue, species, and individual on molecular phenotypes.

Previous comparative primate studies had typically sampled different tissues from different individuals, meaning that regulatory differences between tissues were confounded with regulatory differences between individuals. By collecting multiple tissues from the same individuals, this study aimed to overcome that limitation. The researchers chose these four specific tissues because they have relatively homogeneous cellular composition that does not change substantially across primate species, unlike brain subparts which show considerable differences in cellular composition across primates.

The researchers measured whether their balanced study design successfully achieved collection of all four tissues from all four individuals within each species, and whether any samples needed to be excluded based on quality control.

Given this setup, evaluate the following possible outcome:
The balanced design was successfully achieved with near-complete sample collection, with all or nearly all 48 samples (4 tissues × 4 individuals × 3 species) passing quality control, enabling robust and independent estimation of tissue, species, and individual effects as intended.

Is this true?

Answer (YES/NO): YES